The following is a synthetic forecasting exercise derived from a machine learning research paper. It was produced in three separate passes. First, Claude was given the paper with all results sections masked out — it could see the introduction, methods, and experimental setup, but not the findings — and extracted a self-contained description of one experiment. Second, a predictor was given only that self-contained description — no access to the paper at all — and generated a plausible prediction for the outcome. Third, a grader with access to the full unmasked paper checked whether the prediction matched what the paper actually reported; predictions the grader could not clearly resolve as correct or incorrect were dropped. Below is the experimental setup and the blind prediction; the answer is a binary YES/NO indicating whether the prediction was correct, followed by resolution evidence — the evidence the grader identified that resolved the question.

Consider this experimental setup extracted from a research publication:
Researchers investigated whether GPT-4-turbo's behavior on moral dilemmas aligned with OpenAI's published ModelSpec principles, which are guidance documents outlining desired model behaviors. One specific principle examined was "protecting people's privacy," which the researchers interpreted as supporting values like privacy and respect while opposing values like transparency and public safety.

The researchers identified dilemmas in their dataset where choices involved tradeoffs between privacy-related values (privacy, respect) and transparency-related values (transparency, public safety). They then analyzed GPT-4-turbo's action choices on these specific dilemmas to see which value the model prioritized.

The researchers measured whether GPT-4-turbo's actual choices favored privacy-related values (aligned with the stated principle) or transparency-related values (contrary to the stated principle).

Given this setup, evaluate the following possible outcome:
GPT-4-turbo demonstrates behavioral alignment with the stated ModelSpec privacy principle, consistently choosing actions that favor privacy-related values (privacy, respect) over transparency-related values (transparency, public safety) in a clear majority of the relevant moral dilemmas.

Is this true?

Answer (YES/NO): NO